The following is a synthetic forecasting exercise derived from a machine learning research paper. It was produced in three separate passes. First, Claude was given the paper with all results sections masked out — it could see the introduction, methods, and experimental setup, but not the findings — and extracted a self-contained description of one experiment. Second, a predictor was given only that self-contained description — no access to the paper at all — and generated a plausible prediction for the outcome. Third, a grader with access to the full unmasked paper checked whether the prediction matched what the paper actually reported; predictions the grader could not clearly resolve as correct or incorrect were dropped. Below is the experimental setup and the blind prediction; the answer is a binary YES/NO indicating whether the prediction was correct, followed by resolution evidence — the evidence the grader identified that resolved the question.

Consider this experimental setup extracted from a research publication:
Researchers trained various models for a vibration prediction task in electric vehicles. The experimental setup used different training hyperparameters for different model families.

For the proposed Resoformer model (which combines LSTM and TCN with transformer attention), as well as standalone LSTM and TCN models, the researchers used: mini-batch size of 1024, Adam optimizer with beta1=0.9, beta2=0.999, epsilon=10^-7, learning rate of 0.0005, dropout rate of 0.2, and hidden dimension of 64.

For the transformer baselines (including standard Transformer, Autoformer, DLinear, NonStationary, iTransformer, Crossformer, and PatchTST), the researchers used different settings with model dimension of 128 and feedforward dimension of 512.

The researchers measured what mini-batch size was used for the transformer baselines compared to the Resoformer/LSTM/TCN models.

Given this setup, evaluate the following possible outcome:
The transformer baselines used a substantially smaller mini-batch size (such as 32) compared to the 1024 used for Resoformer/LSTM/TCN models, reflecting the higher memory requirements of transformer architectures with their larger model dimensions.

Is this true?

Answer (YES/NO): NO